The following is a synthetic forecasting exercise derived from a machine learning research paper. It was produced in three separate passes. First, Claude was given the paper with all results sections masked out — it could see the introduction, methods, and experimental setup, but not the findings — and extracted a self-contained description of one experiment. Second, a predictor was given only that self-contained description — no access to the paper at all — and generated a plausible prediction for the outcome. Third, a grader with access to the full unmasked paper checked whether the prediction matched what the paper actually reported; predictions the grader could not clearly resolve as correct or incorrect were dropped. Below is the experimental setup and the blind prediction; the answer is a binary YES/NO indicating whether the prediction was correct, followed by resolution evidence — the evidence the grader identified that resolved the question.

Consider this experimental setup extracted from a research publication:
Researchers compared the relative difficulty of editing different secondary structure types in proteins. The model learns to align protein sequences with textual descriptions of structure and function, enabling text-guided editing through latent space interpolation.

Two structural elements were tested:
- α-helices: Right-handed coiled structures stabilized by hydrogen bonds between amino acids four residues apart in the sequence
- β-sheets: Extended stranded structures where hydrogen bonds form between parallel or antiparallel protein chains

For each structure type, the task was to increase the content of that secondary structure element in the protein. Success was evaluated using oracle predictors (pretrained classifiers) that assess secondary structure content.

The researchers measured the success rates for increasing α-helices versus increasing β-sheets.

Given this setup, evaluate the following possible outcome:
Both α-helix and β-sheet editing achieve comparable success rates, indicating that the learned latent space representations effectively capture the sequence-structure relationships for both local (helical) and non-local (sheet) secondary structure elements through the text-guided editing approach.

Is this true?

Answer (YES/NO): NO